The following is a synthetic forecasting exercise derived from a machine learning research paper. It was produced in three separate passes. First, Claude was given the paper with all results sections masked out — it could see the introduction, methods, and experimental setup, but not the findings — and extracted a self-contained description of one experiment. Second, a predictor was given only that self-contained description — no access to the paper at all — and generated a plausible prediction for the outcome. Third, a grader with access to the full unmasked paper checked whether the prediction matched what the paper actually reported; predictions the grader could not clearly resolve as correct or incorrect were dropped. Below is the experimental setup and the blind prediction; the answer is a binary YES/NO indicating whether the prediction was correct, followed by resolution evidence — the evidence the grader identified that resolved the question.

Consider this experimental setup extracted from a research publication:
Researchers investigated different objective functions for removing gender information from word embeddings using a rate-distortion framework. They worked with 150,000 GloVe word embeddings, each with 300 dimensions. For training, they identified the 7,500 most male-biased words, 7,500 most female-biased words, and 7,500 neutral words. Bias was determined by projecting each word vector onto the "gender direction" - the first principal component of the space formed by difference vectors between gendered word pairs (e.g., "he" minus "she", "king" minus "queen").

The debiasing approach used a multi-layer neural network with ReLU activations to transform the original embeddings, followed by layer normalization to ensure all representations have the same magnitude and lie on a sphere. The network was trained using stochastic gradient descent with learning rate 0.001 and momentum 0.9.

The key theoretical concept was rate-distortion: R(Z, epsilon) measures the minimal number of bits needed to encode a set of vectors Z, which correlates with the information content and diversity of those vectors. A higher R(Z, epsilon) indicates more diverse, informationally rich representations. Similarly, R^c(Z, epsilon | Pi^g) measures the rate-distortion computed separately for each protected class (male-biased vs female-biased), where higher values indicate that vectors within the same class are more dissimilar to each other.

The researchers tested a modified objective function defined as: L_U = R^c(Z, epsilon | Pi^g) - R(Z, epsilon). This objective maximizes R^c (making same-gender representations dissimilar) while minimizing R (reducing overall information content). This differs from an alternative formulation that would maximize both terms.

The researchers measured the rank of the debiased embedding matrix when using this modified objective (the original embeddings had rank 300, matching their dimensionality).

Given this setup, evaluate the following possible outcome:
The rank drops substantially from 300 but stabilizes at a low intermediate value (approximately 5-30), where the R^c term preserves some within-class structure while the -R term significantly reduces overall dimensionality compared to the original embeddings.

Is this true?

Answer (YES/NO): NO